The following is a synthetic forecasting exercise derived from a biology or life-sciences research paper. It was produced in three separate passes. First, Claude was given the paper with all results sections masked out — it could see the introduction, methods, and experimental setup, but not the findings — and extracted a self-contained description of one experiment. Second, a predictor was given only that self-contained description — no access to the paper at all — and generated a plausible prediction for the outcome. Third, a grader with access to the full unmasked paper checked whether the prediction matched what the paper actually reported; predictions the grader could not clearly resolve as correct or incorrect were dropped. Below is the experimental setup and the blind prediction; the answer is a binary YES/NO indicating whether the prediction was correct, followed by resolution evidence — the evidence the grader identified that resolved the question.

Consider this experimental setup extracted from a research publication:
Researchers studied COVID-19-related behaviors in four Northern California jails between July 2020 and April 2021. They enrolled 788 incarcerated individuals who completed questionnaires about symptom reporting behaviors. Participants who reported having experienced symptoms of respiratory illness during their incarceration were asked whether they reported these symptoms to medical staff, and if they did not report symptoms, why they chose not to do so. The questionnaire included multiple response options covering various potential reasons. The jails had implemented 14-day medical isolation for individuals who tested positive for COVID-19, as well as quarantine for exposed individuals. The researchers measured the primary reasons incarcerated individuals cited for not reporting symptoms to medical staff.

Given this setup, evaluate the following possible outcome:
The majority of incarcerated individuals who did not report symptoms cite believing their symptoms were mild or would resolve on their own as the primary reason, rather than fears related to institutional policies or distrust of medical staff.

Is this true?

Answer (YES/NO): NO